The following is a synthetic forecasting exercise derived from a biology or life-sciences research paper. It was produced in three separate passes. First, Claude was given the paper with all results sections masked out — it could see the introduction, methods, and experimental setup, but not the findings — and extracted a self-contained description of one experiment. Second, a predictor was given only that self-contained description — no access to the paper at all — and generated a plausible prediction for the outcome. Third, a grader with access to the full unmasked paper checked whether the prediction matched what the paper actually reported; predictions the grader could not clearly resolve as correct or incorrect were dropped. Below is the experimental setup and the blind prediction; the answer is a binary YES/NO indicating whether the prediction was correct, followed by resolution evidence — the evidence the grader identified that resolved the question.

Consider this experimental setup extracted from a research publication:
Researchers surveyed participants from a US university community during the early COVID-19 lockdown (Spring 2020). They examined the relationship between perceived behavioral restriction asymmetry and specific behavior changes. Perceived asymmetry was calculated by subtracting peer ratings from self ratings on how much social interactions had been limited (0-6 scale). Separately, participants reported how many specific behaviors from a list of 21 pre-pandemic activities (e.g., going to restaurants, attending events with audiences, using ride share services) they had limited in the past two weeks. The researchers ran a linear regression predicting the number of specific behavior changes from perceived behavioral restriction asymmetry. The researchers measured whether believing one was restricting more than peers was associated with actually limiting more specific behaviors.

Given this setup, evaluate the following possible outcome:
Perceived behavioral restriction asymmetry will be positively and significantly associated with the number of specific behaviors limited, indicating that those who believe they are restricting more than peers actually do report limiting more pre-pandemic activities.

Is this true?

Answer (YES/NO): YES